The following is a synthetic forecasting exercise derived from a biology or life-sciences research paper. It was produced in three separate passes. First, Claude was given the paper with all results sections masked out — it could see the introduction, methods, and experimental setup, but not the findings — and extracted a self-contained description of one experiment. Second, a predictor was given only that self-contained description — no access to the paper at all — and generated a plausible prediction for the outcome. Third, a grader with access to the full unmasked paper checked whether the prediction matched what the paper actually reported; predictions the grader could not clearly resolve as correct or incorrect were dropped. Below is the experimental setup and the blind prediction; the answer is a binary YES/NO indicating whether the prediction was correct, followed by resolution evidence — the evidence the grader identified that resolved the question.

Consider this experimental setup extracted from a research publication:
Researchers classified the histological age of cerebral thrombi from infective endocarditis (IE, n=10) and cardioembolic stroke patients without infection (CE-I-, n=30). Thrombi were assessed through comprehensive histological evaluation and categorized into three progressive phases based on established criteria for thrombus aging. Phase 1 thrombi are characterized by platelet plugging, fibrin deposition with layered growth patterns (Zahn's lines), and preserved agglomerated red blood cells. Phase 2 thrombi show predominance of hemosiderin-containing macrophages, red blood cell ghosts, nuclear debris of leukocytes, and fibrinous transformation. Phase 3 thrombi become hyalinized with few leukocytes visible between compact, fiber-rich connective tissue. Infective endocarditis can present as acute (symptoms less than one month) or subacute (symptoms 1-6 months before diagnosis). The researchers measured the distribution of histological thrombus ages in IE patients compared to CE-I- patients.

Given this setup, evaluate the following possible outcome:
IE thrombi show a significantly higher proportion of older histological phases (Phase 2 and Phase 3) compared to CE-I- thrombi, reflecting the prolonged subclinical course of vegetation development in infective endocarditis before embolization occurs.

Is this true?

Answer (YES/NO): YES